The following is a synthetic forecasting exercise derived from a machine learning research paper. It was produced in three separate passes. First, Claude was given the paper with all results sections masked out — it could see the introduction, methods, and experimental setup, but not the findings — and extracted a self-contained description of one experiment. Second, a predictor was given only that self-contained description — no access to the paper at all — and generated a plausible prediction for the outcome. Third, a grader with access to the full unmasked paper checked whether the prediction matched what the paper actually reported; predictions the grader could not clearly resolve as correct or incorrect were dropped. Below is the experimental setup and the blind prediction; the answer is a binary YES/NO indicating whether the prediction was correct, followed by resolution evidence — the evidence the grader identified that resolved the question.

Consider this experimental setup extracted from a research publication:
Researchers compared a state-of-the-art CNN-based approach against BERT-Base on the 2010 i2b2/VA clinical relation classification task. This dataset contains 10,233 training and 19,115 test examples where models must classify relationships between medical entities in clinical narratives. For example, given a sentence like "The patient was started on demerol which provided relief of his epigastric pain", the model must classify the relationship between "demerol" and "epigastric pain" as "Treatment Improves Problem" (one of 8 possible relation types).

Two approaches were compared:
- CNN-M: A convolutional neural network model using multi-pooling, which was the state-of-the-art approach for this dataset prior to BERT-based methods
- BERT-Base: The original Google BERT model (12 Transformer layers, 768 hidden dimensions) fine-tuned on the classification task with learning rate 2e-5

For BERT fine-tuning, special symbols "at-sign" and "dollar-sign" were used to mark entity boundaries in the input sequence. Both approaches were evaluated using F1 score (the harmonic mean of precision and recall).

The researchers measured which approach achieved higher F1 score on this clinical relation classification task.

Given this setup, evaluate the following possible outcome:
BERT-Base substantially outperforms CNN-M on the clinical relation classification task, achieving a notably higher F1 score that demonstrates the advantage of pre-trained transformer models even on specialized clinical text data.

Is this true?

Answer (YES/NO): NO